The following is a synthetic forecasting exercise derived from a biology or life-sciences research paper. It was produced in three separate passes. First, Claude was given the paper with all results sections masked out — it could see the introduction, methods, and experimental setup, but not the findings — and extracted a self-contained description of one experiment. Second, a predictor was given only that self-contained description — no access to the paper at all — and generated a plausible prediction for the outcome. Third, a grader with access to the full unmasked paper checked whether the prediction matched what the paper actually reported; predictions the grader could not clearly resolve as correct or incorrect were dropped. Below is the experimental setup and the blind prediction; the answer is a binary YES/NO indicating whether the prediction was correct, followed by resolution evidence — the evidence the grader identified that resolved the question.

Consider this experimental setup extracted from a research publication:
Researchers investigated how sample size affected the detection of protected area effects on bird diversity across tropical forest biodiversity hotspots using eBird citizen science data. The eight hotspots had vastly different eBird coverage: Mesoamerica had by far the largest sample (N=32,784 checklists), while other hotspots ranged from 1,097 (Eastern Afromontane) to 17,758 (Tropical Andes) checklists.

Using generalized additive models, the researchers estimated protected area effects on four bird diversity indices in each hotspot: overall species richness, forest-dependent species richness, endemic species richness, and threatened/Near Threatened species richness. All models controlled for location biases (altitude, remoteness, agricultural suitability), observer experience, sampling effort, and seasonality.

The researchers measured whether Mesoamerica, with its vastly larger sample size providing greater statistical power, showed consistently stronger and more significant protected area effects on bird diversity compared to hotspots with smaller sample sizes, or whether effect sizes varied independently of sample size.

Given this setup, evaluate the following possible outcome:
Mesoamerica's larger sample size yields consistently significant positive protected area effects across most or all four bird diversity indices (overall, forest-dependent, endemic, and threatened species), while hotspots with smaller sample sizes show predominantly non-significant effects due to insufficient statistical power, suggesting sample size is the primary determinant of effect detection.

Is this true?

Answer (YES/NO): NO